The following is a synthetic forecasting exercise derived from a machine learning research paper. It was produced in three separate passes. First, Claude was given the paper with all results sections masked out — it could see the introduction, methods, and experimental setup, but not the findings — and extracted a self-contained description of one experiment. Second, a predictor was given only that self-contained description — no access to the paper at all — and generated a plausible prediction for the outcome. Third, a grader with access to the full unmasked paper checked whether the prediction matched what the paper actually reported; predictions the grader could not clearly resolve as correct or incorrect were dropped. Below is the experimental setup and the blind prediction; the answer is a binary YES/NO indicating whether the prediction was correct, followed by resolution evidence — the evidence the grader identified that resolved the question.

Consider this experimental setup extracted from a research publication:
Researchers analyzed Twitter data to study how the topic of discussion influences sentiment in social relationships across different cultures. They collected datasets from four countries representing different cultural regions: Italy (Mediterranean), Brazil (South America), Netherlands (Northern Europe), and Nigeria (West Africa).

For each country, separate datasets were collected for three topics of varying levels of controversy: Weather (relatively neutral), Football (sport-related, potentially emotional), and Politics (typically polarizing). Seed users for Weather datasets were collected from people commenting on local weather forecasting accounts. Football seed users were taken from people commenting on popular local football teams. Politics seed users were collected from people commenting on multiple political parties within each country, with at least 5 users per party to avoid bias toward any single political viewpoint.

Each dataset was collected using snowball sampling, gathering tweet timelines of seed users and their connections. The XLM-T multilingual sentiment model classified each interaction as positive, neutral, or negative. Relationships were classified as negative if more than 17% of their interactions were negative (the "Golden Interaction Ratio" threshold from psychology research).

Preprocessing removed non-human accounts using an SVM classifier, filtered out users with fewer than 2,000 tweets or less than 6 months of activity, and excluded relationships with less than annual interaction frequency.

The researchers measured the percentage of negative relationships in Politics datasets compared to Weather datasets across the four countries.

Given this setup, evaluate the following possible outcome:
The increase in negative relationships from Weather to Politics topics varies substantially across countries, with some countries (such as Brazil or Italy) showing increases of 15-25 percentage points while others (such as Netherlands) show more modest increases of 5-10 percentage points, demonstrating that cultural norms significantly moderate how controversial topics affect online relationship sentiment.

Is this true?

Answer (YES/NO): NO